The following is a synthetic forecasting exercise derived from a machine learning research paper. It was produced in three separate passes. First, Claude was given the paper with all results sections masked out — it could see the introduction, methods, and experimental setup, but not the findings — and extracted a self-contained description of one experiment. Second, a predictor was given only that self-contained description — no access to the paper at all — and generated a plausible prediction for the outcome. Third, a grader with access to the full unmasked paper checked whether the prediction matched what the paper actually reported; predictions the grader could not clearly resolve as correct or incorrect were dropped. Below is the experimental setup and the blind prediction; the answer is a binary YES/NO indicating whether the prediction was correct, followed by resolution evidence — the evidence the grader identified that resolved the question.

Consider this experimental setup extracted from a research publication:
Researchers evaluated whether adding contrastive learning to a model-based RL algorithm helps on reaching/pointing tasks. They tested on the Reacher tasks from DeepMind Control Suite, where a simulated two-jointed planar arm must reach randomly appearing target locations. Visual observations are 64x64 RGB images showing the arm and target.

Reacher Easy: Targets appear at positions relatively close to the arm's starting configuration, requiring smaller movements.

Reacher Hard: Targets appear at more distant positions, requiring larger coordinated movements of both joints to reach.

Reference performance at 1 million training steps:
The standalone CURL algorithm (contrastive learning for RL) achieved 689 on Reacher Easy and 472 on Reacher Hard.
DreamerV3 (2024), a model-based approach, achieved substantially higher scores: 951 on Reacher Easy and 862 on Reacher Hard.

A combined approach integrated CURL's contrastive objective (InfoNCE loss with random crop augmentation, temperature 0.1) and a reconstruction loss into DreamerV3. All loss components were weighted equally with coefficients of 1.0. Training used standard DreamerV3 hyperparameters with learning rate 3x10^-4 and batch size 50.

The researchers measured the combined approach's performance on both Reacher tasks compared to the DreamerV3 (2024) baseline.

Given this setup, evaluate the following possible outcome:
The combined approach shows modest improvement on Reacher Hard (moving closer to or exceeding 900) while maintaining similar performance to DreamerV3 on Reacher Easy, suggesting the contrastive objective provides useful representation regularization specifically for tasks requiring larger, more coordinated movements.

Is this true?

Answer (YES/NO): NO